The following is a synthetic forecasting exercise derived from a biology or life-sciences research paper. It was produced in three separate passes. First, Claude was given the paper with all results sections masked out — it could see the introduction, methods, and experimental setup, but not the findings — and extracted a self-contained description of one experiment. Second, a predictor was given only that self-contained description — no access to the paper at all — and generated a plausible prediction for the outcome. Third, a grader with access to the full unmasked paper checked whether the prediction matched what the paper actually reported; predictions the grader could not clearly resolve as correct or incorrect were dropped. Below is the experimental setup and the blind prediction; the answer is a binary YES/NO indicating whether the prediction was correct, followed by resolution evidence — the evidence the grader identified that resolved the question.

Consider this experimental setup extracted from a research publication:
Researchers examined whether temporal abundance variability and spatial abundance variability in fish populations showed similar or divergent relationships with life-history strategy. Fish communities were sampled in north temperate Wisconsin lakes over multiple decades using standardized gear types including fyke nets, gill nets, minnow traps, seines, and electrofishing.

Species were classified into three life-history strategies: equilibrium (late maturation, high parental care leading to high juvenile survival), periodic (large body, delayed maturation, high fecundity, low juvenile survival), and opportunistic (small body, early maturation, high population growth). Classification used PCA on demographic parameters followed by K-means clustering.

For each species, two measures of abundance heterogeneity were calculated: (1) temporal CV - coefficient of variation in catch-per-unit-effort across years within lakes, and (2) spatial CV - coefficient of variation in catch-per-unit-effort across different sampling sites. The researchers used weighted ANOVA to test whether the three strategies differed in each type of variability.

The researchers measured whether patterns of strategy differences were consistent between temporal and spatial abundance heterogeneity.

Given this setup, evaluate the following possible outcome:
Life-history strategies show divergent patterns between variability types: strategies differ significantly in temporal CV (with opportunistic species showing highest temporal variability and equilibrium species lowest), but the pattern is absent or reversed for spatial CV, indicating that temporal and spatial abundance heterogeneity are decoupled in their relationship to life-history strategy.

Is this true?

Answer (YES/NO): NO